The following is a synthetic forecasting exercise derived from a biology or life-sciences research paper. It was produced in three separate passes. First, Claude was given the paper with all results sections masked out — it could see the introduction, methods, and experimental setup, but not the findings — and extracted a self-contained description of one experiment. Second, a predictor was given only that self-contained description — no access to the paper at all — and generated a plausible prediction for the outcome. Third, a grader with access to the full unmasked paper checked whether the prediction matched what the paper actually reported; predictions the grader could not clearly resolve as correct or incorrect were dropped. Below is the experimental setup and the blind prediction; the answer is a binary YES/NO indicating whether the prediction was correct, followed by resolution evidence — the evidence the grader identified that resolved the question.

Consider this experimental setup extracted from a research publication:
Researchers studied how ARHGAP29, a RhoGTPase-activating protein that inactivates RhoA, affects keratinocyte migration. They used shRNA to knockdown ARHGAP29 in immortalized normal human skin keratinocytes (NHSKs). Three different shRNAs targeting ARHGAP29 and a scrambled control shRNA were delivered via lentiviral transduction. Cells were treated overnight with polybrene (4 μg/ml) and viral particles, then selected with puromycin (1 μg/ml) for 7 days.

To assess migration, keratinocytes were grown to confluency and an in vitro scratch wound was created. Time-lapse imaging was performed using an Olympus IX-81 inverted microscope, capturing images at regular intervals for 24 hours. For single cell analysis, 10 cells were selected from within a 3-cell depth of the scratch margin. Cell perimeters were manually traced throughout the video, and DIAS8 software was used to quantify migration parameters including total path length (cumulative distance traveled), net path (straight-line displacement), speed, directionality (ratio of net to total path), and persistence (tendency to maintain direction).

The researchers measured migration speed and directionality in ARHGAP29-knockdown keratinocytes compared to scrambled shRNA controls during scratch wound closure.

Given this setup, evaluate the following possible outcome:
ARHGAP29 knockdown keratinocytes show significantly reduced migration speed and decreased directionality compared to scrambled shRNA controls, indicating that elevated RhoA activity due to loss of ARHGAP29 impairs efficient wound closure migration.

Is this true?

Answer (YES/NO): YES